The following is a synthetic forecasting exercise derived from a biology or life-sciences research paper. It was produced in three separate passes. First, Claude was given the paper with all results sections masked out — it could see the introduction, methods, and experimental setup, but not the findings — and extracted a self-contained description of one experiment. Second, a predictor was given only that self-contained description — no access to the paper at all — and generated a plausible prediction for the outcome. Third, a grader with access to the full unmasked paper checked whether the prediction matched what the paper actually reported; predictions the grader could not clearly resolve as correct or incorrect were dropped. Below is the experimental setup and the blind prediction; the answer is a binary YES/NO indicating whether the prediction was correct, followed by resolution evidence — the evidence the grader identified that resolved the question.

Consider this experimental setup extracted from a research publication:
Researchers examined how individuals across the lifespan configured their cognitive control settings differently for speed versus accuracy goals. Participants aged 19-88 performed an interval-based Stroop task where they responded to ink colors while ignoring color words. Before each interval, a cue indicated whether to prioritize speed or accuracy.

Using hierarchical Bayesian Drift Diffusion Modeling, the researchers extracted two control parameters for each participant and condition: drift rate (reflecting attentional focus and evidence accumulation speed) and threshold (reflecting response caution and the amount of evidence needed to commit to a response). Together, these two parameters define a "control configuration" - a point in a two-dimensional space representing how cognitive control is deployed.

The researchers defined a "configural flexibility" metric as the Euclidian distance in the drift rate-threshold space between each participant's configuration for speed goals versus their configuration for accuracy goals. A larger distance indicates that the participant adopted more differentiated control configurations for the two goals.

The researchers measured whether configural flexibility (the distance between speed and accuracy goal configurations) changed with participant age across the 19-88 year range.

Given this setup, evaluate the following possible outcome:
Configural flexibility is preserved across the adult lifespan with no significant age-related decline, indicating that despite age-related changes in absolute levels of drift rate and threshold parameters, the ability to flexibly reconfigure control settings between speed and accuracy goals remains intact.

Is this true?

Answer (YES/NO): YES